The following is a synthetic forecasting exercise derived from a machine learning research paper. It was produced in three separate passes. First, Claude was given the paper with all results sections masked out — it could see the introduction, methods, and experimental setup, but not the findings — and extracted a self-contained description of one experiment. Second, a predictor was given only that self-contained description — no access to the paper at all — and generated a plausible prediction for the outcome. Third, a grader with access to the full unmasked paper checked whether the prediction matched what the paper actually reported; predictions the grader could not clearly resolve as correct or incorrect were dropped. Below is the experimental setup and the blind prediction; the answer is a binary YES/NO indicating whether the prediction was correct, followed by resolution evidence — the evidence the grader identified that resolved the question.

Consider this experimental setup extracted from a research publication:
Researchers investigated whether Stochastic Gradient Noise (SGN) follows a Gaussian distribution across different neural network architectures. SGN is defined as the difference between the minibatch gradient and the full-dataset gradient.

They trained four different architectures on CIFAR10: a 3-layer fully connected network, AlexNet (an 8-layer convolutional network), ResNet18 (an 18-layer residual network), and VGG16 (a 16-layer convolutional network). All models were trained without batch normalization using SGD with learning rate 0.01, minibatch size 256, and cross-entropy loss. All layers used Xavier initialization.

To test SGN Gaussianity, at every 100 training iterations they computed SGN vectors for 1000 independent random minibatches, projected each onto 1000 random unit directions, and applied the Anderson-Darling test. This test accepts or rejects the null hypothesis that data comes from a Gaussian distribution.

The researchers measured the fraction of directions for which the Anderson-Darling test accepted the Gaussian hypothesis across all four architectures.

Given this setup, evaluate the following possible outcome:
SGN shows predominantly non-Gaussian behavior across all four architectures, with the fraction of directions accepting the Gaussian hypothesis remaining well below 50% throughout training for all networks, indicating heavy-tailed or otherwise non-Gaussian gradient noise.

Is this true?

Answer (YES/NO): NO